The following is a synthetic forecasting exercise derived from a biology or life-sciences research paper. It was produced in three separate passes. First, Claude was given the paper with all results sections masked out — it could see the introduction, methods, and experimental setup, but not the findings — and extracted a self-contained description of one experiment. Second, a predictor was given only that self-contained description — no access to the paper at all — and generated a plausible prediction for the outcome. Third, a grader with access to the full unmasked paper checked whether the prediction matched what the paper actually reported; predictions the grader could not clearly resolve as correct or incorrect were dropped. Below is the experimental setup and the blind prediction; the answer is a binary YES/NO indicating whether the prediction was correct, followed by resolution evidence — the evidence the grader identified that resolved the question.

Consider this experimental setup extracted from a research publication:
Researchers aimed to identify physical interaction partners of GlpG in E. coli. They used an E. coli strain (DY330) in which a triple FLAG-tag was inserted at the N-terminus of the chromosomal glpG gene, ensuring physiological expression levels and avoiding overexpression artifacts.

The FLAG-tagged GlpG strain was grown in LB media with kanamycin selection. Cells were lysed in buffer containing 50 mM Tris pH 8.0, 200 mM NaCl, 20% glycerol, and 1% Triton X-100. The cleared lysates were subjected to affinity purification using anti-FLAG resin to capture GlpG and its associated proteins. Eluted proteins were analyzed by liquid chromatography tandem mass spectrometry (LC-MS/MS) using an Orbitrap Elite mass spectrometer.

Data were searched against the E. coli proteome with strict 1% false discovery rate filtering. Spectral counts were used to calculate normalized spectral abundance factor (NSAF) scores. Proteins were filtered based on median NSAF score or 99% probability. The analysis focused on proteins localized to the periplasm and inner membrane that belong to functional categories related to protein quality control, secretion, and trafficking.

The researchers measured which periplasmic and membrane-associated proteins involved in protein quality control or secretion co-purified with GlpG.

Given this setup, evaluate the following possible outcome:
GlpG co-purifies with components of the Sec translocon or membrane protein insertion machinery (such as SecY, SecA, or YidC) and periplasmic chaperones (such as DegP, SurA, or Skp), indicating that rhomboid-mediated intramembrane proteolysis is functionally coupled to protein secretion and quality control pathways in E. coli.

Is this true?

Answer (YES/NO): YES